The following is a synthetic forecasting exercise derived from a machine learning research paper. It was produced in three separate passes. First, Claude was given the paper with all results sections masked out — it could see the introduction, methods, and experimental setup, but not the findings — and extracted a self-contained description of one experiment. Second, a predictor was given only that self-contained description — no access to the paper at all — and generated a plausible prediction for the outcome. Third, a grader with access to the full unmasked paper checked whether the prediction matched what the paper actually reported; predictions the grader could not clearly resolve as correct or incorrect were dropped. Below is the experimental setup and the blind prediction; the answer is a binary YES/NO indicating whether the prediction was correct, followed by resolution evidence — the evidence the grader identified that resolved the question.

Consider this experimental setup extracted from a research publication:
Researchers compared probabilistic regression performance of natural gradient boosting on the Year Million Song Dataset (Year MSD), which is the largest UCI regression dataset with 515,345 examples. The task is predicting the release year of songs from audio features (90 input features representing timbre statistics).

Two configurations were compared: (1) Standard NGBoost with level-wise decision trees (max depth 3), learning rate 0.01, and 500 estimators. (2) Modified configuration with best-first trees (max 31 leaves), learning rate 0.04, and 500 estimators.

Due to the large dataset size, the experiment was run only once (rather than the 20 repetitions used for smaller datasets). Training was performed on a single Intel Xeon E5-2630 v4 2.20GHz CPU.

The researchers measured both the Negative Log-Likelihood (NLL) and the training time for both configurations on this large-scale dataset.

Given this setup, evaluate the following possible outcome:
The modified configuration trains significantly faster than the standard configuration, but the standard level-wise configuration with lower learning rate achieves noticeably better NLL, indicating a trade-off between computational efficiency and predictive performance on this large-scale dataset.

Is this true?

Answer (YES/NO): NO